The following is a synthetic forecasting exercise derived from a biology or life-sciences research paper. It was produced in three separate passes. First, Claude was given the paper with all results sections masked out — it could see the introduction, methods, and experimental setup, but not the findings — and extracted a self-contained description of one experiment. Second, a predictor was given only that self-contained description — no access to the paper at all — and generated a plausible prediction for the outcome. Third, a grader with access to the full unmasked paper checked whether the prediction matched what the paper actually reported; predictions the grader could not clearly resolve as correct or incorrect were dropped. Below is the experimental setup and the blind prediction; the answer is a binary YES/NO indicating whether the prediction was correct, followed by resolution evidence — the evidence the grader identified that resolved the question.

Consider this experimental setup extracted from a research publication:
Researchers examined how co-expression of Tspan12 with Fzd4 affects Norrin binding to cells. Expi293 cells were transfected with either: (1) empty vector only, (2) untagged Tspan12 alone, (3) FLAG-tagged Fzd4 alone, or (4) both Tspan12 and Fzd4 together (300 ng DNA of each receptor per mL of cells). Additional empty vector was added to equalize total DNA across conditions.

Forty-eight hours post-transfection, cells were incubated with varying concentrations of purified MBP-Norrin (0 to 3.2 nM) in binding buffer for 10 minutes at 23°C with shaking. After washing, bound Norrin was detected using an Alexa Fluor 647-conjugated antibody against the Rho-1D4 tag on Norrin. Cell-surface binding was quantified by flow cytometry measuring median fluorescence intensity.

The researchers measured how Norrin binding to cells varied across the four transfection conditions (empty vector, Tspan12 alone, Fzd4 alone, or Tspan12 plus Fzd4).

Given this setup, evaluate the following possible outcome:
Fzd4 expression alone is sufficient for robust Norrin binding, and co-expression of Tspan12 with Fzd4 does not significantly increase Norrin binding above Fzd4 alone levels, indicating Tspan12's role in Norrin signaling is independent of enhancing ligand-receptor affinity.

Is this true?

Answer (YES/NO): NO